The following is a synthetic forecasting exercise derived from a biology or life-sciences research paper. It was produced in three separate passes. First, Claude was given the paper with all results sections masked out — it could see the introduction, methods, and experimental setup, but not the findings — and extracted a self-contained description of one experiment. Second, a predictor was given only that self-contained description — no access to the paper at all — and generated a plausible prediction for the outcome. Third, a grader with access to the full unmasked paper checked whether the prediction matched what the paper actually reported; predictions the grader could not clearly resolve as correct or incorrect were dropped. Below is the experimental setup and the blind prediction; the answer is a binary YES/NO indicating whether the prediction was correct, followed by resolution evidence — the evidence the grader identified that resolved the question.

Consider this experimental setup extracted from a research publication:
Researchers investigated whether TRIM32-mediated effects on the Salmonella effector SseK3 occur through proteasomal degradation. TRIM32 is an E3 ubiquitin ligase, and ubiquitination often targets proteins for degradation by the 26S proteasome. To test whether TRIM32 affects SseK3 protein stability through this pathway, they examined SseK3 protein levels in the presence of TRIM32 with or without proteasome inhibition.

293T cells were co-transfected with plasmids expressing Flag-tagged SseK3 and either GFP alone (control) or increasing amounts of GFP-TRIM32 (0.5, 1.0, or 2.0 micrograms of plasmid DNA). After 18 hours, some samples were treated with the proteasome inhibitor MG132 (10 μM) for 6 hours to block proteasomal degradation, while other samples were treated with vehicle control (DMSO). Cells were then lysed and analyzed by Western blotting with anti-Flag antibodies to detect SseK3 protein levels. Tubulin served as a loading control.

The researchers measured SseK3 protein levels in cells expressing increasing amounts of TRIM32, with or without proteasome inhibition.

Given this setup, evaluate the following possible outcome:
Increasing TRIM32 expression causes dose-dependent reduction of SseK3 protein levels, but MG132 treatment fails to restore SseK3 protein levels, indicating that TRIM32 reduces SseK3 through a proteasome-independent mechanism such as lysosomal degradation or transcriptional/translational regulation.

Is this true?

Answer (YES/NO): NO